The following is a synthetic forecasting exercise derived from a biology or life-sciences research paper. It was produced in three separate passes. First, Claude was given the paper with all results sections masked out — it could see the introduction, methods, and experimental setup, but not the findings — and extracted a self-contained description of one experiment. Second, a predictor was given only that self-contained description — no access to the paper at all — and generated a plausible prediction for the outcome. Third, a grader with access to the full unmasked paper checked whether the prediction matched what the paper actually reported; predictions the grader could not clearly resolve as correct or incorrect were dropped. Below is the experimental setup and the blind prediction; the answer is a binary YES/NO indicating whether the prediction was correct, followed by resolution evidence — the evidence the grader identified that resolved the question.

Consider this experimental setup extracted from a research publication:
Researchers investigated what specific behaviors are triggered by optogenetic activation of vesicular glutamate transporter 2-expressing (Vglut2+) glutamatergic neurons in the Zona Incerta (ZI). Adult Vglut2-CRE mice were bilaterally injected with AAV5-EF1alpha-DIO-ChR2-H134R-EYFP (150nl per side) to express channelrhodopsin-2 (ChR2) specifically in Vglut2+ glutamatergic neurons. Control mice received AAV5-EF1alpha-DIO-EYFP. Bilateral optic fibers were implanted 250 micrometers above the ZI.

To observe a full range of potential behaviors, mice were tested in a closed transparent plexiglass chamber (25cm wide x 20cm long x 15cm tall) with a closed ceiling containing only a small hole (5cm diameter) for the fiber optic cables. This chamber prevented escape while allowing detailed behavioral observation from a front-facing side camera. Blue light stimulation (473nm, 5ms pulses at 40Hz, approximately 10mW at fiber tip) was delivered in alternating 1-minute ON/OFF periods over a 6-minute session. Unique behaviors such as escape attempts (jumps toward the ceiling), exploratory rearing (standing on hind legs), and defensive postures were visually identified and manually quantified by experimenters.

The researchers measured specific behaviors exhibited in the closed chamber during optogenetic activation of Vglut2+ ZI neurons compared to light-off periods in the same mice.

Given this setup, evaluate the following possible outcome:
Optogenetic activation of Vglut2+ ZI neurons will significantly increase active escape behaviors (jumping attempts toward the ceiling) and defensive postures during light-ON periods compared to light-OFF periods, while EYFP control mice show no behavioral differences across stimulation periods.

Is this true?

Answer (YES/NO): NO